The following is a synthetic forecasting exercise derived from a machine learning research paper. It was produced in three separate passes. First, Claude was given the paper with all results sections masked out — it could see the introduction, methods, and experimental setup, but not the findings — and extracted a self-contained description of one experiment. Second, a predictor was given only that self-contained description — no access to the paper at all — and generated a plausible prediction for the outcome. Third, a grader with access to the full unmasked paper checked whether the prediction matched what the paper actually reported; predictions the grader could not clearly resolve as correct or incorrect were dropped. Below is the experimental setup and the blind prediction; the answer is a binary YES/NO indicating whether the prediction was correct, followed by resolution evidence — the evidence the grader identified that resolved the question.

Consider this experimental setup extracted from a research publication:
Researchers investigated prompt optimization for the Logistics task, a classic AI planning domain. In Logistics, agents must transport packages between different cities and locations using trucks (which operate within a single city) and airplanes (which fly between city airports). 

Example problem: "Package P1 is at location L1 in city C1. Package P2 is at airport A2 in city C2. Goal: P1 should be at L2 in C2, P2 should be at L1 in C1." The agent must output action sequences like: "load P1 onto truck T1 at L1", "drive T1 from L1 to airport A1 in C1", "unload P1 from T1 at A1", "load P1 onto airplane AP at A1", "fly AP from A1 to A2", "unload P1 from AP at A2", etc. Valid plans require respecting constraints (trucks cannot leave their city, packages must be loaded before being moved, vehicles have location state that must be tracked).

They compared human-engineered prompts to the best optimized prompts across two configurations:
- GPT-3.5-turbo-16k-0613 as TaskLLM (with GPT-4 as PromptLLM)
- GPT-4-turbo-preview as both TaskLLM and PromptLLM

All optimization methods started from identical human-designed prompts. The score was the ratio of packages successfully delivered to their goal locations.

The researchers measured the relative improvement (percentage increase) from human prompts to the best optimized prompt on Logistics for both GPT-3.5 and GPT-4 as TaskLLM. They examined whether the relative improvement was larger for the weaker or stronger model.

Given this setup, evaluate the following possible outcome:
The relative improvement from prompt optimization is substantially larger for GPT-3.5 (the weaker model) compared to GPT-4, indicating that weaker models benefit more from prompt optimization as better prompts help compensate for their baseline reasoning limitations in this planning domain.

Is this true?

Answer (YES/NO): YES